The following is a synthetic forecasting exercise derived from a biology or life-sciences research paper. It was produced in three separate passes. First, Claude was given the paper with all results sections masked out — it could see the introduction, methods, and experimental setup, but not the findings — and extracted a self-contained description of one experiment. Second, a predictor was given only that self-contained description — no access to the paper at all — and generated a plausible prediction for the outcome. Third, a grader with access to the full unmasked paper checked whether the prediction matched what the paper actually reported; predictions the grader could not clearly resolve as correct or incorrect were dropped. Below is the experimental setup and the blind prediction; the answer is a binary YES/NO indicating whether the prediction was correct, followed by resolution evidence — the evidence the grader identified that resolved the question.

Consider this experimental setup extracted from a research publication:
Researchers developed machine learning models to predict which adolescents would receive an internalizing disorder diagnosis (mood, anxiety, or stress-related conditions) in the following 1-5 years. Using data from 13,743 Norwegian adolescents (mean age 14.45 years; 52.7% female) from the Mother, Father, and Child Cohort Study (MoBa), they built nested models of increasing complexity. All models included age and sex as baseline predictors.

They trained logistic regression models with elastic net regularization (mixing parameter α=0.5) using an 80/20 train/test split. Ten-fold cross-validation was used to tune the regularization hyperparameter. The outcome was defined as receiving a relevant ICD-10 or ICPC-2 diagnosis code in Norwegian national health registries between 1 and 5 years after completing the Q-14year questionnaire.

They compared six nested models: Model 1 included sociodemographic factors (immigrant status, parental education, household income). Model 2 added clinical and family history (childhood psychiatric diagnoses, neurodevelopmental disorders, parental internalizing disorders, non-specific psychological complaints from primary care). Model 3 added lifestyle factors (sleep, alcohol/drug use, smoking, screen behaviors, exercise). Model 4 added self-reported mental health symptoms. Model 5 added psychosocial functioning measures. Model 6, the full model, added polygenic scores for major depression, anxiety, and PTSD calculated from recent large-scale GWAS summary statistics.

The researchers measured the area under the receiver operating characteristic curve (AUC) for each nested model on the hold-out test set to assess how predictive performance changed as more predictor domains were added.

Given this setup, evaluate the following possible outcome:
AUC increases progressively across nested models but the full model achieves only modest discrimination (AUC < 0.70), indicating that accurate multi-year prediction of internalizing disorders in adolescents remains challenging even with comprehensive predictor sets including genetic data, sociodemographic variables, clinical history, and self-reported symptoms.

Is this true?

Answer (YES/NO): NO